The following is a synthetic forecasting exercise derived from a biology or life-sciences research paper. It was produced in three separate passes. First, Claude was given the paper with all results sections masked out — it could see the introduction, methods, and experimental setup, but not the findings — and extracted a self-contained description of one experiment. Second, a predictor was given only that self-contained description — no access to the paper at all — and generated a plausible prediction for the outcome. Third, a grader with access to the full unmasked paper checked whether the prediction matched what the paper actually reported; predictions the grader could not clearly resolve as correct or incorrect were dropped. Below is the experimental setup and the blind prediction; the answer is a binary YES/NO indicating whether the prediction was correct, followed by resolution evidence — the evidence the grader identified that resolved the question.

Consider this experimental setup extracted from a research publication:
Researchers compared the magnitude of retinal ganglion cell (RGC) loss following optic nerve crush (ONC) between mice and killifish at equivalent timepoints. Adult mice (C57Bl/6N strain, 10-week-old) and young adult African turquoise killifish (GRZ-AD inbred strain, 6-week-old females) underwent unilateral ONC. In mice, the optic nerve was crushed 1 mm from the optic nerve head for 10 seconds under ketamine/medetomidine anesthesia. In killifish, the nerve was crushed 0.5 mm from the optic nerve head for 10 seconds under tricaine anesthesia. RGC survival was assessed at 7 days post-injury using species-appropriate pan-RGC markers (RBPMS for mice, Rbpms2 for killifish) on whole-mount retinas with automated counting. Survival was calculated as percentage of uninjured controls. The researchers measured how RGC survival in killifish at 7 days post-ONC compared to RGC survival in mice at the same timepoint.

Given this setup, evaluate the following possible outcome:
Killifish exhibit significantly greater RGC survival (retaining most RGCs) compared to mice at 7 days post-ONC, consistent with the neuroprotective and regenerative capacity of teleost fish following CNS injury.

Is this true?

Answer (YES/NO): YES